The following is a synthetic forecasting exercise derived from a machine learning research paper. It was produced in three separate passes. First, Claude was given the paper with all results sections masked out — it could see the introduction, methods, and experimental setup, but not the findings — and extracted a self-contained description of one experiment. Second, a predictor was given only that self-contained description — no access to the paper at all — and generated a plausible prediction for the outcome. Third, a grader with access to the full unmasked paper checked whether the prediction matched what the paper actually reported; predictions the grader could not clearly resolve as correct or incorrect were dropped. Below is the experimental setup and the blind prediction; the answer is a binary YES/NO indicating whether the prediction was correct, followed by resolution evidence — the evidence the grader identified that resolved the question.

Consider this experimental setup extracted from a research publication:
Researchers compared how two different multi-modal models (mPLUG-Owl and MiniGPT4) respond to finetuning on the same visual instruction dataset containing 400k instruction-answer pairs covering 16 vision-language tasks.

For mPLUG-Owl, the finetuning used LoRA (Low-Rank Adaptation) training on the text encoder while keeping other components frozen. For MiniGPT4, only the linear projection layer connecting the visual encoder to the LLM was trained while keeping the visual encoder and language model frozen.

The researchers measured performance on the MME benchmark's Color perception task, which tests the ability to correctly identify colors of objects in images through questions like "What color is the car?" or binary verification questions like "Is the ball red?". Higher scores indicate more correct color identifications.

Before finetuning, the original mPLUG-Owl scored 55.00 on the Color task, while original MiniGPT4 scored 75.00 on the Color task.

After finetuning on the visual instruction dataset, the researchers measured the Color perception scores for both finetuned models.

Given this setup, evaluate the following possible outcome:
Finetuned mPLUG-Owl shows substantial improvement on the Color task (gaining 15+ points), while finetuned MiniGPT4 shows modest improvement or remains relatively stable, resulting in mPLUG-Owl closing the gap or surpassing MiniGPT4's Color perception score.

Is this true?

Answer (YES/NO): NO